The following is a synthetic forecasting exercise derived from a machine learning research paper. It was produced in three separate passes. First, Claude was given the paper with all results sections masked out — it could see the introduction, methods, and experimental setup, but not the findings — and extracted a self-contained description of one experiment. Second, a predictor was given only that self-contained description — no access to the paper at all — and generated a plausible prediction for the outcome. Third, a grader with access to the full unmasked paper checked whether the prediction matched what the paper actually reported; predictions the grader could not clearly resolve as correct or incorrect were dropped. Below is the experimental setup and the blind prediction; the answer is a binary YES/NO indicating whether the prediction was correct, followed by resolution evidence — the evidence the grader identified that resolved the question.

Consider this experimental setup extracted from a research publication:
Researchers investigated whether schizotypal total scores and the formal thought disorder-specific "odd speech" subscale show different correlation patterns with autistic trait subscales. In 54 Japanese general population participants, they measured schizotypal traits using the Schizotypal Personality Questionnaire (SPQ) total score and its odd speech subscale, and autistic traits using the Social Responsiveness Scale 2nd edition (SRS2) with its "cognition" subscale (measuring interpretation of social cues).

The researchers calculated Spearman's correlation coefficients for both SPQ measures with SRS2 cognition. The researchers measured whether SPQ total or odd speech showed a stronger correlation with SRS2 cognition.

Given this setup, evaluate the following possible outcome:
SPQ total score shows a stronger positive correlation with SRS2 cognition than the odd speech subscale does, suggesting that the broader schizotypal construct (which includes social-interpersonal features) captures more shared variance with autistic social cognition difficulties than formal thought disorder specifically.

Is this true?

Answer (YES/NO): YES